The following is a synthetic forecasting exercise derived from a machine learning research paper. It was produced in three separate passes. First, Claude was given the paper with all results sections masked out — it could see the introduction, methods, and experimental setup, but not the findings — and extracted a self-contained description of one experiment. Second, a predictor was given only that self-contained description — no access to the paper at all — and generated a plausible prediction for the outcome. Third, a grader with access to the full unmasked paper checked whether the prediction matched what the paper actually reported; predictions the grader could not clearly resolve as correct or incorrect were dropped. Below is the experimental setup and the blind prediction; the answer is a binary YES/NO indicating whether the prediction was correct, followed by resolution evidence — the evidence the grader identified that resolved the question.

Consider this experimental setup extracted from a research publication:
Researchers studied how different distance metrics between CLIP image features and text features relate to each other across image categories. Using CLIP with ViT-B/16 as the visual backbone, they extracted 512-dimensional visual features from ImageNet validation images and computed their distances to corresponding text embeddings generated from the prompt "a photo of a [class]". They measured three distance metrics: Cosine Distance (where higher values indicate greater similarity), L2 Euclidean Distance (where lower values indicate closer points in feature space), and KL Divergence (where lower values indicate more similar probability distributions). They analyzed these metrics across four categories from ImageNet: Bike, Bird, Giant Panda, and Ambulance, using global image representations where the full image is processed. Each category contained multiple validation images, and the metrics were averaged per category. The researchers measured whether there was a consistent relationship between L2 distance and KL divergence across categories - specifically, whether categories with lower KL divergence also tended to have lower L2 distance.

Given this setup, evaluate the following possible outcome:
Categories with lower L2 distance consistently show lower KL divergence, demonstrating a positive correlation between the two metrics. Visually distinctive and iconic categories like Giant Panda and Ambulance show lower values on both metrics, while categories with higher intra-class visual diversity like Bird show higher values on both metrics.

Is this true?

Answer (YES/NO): NO